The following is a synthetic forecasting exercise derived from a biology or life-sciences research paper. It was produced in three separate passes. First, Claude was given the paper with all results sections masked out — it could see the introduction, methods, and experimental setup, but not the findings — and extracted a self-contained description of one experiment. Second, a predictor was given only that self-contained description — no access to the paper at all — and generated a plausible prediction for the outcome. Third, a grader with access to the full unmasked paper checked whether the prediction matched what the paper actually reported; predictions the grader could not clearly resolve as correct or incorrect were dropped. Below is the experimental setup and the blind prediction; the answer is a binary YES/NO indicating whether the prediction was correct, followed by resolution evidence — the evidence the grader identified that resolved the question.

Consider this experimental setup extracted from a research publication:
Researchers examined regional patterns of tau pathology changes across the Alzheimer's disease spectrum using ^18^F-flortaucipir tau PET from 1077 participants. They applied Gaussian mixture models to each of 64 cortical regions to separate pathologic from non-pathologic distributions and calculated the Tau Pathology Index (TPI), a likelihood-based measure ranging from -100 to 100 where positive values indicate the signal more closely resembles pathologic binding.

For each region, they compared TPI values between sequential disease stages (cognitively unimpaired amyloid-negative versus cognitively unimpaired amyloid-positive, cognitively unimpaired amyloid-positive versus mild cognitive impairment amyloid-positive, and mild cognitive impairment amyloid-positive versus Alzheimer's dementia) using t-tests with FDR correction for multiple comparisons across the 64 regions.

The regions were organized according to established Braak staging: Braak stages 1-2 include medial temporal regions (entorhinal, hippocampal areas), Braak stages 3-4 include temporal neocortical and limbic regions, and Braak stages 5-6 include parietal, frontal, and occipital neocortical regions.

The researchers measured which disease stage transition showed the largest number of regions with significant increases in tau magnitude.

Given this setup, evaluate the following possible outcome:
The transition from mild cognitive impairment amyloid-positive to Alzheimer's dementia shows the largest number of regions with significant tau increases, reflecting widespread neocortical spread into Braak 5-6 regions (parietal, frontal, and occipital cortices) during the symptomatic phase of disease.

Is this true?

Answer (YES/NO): NO